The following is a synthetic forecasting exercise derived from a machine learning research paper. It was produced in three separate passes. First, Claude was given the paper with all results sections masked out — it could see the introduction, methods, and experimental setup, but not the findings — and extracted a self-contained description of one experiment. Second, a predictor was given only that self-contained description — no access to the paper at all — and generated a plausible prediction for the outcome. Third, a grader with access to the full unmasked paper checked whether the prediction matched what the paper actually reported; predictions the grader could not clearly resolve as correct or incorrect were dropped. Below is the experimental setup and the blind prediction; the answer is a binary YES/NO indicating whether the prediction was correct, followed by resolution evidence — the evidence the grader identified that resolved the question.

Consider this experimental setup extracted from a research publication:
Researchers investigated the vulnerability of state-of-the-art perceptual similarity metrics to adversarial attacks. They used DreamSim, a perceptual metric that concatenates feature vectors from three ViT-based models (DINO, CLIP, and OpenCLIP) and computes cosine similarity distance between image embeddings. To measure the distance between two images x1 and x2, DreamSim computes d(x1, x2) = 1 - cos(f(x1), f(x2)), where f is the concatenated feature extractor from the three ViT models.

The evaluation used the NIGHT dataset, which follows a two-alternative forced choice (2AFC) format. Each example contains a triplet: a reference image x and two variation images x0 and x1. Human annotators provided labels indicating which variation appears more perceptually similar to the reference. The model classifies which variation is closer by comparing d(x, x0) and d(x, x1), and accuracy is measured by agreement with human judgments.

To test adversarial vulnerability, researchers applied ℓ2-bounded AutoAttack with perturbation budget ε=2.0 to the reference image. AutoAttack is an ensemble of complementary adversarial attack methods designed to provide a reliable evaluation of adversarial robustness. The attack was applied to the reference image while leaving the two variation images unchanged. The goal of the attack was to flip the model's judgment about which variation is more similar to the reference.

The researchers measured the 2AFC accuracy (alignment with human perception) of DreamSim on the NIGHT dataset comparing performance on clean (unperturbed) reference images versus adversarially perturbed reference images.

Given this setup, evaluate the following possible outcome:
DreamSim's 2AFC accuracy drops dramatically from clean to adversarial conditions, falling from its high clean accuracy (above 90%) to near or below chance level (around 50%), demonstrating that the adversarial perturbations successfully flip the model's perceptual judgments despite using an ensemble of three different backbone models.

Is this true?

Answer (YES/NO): YES